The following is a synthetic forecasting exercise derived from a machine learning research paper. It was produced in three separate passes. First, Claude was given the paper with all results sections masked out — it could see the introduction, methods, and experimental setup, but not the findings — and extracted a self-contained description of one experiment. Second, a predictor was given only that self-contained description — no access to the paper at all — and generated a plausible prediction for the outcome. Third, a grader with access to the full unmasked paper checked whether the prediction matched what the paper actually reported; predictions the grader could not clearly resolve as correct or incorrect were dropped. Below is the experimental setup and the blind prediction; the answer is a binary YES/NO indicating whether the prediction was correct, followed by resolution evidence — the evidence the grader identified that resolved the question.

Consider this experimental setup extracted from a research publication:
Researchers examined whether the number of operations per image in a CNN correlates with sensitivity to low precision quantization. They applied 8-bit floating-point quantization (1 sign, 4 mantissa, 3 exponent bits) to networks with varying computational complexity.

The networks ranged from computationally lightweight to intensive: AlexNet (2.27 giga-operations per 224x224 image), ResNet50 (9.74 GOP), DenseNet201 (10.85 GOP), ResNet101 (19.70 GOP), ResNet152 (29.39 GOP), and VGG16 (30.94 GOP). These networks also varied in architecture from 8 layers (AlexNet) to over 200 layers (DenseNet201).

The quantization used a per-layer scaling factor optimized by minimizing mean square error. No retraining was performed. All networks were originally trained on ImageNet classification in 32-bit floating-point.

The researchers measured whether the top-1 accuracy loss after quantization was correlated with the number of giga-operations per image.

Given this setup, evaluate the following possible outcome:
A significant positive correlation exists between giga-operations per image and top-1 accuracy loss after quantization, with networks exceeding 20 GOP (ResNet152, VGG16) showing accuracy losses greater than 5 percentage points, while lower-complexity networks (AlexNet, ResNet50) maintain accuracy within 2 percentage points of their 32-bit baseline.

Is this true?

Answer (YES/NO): NO